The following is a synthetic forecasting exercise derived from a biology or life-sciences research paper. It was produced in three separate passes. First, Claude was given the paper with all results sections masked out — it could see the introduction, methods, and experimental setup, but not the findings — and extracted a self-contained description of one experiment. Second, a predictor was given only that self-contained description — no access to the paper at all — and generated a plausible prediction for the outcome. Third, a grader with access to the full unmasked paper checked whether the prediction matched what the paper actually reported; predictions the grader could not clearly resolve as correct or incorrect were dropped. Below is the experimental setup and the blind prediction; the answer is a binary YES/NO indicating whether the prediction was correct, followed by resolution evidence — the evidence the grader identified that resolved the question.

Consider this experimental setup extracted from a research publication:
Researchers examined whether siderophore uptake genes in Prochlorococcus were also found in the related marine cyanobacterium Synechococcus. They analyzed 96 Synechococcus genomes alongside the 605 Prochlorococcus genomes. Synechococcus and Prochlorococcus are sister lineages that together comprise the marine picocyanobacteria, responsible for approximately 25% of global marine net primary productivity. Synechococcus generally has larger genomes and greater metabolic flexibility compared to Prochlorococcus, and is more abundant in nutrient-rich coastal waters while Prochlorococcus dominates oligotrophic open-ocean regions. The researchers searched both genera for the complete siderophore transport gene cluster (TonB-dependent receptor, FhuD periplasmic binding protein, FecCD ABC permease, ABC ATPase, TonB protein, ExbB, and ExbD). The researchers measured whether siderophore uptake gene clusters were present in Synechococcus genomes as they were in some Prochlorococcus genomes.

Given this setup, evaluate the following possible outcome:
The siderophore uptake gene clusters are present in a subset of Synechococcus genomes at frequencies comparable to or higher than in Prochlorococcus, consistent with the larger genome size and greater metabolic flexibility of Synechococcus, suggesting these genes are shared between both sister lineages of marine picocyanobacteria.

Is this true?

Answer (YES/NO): YES